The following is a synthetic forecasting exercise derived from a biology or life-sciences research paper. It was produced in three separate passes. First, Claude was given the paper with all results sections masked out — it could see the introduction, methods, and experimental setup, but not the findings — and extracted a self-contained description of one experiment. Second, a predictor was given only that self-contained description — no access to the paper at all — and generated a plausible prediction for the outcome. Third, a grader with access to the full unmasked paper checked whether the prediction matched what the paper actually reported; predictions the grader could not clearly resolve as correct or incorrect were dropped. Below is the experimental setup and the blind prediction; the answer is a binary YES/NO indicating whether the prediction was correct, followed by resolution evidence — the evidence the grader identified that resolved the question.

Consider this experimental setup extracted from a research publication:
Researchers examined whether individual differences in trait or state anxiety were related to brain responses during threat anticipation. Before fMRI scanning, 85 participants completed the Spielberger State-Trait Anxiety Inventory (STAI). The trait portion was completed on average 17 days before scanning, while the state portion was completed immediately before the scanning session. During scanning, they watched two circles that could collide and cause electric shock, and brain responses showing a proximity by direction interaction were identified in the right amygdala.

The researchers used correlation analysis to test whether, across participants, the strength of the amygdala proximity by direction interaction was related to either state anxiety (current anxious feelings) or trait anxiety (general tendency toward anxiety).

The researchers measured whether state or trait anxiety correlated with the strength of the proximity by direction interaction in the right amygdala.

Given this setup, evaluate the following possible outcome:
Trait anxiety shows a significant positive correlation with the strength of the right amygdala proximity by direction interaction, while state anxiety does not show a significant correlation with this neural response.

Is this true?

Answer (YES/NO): NO